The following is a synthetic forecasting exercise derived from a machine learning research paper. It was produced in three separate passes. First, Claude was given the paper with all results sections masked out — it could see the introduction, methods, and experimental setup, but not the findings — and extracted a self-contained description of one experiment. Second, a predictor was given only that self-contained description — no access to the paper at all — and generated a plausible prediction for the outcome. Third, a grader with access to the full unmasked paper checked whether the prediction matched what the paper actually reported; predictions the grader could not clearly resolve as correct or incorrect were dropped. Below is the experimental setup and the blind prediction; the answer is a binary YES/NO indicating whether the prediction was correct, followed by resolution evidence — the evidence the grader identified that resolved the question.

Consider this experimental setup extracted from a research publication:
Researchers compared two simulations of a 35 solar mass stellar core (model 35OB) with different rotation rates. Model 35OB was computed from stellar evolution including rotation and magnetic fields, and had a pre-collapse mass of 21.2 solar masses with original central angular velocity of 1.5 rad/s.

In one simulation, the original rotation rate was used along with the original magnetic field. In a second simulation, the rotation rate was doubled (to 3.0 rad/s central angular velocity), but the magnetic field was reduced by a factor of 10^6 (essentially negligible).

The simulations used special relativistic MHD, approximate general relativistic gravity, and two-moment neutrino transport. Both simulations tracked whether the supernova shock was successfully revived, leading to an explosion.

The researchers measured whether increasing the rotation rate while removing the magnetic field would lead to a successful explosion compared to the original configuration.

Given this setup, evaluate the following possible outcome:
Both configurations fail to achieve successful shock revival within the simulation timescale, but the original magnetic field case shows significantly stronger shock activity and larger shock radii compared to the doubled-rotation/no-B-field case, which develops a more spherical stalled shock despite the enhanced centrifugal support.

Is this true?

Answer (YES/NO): NO